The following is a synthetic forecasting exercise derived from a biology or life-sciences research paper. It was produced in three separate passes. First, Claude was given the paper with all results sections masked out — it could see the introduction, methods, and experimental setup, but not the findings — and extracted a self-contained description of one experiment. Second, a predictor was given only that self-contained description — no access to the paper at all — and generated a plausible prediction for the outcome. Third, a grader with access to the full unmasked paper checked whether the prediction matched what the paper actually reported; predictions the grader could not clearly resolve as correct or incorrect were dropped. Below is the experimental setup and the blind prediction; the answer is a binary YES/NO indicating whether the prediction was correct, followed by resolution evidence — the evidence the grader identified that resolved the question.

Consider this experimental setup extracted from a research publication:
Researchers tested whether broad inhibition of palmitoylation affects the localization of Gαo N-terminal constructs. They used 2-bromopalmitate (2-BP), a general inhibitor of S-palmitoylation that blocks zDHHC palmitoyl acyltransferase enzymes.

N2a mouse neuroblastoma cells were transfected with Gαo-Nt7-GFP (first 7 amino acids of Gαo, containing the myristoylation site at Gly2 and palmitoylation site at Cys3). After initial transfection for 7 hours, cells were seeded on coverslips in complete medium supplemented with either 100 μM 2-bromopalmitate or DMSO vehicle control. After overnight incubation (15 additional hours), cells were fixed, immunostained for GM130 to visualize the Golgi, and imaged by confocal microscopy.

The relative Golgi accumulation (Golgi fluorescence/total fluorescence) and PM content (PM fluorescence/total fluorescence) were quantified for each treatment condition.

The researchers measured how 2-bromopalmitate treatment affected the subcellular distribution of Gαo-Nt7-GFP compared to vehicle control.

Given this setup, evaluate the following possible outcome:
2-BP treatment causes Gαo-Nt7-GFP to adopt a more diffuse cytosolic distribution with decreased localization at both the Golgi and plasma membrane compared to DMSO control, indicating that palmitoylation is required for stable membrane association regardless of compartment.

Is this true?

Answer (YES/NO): YES